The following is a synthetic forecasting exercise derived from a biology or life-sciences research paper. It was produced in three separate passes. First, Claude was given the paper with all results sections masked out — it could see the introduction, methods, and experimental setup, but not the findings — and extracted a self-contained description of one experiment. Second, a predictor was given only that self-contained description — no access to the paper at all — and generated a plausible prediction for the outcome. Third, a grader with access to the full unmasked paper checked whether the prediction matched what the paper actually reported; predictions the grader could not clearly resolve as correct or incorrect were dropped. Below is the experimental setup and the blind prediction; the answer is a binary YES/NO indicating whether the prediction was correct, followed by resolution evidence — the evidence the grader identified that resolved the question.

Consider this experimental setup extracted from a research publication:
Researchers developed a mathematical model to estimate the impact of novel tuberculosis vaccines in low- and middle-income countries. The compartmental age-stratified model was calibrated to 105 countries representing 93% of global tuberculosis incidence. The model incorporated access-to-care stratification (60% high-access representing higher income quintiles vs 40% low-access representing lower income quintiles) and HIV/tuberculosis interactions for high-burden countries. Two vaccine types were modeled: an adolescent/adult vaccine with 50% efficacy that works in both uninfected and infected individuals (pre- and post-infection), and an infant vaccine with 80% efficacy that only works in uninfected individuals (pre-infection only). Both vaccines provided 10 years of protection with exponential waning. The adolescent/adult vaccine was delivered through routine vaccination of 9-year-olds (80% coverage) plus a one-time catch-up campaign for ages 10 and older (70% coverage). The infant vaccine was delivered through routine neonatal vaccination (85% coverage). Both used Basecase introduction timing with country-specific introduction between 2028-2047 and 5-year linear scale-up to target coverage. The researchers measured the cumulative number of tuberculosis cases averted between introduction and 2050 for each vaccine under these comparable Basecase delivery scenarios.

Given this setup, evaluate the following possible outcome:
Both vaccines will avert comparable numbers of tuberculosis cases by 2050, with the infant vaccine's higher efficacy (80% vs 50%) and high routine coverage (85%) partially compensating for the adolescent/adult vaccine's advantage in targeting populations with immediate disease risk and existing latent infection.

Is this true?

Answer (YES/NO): NO